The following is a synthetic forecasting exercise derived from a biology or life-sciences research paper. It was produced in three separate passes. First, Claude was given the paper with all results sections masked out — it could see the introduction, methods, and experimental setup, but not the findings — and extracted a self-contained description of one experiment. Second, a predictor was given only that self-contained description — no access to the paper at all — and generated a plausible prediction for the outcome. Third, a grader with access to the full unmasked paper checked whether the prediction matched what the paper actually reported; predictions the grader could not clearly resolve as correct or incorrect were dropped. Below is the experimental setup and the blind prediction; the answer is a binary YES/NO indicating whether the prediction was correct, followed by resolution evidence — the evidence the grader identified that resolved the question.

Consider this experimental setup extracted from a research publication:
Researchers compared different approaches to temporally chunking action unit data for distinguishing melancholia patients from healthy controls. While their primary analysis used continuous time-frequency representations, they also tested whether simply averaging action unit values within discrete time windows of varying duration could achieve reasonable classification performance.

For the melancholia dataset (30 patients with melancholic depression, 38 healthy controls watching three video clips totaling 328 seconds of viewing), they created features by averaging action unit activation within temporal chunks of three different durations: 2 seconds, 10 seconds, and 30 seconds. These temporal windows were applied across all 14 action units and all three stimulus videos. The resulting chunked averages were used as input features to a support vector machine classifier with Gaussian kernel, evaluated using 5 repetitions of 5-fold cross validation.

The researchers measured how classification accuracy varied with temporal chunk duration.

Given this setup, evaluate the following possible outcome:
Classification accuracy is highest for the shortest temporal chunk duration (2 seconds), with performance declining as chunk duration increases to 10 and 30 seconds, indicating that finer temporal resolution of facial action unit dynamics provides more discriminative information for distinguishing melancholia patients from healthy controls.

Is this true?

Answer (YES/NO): NO